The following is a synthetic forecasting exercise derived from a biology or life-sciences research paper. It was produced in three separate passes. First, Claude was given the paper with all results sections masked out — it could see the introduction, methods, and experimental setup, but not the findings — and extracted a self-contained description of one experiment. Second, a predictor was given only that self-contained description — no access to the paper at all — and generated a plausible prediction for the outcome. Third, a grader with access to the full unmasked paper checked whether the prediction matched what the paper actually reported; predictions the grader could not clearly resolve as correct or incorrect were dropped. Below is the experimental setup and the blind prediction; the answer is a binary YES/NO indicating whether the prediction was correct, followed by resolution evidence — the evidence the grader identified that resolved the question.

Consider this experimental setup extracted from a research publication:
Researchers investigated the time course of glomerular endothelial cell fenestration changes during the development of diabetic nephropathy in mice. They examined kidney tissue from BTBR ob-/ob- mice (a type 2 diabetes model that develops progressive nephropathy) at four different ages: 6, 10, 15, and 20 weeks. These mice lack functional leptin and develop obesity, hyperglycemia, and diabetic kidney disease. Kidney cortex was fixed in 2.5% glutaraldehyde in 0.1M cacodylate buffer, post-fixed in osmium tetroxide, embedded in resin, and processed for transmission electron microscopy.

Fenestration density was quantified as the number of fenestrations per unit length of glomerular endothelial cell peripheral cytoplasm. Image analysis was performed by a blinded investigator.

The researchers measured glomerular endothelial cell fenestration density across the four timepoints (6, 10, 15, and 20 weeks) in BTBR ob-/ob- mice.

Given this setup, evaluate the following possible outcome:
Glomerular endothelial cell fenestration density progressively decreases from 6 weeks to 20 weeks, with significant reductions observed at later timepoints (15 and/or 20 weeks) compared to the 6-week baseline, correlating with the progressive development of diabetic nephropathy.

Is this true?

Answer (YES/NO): NO